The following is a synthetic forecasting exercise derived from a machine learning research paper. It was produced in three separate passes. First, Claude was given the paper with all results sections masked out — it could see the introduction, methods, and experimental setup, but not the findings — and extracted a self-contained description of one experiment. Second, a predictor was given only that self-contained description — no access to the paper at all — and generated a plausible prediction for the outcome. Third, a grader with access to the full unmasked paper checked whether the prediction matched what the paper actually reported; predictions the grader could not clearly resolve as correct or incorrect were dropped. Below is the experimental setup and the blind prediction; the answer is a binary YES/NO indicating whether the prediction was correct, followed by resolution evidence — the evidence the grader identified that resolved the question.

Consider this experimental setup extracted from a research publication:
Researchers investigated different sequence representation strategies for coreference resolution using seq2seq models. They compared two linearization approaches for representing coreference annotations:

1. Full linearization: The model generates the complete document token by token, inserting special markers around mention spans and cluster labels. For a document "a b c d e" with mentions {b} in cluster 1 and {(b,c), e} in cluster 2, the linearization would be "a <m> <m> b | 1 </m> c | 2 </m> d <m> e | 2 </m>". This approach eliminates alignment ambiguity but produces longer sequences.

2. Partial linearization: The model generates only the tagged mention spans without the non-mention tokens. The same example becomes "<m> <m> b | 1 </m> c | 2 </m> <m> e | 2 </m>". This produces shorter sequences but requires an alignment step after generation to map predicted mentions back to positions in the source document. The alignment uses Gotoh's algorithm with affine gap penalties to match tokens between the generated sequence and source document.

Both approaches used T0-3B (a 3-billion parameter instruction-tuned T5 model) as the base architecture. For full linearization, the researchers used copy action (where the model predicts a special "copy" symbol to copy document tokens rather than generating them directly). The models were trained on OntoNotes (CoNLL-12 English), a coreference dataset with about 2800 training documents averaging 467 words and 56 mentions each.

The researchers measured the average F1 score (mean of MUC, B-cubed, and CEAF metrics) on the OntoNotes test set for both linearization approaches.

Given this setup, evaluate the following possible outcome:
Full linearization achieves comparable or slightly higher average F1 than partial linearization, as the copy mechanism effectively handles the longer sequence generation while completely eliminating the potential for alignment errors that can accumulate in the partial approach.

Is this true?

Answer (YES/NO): YES